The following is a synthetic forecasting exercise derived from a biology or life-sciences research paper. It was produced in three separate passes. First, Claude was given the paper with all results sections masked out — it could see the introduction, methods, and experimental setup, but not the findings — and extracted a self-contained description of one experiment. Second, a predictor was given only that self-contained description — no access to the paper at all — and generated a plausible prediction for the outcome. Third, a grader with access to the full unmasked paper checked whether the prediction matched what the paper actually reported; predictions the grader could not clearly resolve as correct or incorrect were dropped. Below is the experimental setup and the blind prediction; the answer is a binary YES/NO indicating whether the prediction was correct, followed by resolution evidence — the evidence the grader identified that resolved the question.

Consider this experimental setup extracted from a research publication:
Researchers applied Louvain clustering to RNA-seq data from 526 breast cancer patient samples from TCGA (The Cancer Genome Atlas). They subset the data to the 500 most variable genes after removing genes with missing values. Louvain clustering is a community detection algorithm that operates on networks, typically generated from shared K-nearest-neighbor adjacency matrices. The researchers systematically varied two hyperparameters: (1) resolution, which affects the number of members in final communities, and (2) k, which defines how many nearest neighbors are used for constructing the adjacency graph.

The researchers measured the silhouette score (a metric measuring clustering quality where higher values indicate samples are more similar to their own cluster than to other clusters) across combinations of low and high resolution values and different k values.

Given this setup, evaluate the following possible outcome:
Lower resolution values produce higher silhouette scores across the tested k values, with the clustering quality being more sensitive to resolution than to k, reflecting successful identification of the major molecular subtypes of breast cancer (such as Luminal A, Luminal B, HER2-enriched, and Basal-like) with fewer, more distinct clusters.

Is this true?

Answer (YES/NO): NO